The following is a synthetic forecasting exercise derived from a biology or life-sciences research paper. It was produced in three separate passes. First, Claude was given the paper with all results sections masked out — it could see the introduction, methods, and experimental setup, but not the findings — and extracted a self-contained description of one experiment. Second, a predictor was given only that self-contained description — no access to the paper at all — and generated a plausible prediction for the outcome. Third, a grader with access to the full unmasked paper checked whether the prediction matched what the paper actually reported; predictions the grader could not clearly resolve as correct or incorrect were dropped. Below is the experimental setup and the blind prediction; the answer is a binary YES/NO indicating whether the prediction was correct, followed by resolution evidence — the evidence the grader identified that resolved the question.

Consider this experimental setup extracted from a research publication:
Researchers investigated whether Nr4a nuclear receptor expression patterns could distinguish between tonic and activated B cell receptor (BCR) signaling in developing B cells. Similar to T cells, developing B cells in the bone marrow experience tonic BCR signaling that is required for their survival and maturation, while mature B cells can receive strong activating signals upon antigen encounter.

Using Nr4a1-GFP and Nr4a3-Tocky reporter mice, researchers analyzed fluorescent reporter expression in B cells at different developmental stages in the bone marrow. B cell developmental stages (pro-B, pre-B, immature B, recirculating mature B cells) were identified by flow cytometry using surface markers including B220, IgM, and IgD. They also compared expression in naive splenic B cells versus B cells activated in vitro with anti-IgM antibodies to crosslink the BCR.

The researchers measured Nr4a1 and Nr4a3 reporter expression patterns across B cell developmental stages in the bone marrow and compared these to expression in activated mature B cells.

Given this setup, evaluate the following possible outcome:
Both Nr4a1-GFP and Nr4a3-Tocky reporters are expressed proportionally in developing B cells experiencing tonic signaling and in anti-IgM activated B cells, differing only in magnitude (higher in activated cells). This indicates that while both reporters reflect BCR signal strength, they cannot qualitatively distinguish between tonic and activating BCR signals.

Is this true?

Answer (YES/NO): NO